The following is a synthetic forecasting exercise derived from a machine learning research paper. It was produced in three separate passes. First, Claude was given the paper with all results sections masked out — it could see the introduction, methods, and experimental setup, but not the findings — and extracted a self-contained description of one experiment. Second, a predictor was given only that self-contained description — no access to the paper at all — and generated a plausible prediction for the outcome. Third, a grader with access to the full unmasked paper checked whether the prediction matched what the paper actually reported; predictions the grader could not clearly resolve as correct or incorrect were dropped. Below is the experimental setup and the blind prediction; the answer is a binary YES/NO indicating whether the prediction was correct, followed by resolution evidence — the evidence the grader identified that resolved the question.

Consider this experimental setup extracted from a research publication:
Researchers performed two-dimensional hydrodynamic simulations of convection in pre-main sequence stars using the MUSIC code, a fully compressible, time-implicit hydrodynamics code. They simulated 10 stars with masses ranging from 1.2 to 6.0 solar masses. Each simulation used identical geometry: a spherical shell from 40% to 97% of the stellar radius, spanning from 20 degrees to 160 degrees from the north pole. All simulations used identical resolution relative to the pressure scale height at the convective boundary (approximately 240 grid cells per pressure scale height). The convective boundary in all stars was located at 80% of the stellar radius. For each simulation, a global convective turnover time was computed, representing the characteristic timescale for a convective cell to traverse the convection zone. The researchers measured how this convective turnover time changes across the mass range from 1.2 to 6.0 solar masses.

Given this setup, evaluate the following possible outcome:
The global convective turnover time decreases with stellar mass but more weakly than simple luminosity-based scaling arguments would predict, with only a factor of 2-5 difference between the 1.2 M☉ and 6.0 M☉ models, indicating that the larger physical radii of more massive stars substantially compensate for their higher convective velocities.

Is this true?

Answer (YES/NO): NO